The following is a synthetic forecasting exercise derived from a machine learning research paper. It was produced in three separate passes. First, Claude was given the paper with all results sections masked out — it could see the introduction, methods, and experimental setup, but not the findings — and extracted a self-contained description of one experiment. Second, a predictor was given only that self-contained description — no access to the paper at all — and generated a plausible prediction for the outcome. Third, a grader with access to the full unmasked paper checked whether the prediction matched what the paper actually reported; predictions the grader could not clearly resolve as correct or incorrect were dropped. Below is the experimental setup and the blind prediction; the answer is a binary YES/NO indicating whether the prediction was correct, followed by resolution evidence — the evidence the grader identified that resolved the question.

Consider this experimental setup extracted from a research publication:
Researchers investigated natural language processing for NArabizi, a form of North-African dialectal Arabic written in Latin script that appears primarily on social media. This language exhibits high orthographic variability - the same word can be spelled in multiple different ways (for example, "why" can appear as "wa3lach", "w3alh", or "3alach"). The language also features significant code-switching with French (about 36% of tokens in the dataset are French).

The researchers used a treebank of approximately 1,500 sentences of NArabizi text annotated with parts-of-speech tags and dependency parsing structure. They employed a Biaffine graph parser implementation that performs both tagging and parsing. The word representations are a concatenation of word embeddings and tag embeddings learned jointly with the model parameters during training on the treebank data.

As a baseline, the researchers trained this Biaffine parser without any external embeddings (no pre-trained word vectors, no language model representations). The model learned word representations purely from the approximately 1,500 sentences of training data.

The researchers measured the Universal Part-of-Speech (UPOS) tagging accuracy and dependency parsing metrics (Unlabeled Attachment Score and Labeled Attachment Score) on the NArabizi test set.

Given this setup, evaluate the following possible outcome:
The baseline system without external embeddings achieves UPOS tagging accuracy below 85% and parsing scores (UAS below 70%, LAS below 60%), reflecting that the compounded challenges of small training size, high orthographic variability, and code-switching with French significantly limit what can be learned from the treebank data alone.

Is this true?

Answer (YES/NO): YES